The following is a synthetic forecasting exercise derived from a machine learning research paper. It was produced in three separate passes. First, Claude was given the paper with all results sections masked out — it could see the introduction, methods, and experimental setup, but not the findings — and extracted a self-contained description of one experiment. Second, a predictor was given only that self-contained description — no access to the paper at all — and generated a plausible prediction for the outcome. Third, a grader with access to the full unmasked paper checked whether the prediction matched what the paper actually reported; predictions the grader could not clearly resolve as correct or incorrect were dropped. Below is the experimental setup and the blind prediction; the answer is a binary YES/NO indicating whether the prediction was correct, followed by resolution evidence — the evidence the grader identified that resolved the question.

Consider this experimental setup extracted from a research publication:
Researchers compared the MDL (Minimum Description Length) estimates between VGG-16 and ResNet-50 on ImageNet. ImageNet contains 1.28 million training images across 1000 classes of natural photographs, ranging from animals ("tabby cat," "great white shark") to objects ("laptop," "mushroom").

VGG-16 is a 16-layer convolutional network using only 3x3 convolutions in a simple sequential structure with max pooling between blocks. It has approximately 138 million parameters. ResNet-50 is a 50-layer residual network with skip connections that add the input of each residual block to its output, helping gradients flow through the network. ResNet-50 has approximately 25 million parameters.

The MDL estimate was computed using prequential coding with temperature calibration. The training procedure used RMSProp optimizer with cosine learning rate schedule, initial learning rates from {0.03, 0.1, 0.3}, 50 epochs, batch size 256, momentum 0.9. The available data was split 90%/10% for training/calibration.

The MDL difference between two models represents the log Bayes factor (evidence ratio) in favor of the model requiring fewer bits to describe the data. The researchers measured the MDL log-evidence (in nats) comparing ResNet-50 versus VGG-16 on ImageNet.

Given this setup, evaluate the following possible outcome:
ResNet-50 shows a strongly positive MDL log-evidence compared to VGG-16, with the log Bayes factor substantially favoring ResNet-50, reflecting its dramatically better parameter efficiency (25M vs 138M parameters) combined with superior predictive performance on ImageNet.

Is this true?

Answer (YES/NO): YES